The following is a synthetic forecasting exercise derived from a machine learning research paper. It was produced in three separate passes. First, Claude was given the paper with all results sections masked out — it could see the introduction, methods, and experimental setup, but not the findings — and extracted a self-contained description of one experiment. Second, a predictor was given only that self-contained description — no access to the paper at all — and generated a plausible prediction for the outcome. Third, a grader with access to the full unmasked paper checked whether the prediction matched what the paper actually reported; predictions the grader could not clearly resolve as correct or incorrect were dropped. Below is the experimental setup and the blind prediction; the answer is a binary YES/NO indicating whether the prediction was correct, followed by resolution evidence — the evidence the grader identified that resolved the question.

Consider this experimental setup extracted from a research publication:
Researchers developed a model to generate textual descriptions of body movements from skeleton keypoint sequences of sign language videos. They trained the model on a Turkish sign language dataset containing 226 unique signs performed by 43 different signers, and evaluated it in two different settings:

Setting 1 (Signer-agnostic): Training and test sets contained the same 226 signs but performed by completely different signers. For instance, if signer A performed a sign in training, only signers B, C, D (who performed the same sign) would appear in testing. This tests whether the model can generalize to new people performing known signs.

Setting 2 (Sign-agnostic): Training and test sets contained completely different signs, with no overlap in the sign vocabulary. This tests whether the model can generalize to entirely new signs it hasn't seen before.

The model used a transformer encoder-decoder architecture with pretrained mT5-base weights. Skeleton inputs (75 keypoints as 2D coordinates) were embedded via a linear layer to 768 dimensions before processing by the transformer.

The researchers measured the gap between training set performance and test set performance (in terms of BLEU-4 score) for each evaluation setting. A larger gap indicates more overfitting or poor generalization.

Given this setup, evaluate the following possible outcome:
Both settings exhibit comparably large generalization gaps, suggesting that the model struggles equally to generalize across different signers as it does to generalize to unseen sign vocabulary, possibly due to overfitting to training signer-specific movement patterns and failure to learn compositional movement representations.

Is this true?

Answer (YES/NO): NO